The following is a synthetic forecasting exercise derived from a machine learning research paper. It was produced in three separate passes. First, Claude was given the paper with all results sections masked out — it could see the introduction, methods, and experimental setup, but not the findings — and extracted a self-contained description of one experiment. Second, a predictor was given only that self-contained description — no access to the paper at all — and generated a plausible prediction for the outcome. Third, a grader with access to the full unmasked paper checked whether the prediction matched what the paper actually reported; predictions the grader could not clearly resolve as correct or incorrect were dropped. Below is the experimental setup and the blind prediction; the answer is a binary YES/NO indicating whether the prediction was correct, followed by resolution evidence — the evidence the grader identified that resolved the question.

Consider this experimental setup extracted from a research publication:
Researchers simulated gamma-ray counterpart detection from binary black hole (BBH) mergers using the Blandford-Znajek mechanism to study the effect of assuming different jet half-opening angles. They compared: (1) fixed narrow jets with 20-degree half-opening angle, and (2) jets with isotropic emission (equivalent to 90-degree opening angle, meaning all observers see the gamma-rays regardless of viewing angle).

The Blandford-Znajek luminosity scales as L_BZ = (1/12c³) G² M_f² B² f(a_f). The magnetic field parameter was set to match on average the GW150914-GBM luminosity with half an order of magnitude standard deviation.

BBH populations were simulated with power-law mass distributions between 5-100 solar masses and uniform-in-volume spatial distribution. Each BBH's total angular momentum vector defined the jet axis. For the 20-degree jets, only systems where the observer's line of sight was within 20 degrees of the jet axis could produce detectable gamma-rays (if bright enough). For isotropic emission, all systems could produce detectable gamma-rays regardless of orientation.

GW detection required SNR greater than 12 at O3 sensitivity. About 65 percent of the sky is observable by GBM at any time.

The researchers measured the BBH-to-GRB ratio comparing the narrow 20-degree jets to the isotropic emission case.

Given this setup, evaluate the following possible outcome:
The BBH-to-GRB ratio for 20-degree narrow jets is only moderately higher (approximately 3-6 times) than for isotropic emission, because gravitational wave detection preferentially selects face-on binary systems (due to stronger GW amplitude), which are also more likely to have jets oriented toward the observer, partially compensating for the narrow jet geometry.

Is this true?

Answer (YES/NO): NO